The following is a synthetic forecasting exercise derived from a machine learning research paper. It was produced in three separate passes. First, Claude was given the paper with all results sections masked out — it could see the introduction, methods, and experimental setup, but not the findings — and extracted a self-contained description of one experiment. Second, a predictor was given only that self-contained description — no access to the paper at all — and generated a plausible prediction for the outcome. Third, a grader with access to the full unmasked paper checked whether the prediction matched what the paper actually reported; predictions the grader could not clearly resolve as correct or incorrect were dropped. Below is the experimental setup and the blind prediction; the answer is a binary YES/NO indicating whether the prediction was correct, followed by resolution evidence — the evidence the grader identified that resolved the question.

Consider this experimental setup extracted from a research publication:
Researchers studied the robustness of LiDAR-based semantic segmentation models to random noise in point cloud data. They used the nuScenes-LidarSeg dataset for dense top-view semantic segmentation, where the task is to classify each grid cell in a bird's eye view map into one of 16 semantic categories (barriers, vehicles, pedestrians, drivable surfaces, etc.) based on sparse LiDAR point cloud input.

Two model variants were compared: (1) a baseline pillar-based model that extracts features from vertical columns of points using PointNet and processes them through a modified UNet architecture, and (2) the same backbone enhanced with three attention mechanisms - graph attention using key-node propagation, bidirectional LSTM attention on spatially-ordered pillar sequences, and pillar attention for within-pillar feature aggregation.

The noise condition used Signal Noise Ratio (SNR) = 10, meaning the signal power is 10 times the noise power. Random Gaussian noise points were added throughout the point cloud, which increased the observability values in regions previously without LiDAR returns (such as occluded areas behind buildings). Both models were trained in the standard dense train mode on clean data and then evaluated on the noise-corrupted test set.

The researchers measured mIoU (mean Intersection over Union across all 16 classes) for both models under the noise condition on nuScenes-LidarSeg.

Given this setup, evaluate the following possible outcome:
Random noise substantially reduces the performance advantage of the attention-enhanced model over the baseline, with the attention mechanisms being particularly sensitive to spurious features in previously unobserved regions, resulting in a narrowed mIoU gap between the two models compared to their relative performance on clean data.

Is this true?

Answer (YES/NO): NO